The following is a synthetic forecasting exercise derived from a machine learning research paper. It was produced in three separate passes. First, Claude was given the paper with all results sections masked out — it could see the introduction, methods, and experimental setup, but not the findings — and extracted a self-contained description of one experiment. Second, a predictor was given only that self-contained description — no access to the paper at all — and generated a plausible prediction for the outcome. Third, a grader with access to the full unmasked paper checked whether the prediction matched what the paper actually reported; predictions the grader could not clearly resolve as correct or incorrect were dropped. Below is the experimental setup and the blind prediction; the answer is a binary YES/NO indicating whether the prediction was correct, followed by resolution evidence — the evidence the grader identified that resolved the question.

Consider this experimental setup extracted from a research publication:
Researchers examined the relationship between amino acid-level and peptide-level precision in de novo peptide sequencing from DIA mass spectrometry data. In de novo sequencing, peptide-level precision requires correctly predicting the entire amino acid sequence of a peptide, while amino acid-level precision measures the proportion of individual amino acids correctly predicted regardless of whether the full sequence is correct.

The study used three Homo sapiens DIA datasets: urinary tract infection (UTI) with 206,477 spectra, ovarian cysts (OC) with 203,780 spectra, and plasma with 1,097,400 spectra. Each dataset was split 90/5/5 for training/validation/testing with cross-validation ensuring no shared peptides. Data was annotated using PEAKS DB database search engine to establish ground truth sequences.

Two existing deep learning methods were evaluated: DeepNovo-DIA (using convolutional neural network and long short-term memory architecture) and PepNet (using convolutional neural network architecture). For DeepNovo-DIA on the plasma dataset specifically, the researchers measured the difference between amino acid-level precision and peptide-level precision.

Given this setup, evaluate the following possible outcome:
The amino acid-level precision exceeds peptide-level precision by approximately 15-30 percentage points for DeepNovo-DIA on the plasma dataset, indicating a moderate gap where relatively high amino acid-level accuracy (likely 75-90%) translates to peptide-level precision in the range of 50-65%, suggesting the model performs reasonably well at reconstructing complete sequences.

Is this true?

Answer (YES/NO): NO